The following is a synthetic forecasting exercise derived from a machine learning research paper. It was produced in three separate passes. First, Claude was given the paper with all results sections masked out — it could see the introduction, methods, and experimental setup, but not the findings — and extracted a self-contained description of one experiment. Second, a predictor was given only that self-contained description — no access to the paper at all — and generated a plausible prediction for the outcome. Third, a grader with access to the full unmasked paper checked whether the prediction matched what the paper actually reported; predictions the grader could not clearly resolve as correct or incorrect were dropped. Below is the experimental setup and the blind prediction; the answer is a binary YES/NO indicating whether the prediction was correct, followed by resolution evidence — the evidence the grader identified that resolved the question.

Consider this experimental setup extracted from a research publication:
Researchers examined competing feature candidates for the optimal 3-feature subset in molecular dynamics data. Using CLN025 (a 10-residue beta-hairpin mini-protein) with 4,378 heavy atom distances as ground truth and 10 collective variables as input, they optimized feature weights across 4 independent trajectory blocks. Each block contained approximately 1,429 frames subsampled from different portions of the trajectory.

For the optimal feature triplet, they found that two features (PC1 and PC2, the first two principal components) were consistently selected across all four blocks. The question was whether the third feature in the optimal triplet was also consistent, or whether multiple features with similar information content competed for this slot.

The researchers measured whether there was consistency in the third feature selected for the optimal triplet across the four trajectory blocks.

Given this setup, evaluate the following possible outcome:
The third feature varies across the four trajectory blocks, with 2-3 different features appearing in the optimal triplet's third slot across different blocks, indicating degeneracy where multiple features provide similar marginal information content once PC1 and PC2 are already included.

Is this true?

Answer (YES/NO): YES